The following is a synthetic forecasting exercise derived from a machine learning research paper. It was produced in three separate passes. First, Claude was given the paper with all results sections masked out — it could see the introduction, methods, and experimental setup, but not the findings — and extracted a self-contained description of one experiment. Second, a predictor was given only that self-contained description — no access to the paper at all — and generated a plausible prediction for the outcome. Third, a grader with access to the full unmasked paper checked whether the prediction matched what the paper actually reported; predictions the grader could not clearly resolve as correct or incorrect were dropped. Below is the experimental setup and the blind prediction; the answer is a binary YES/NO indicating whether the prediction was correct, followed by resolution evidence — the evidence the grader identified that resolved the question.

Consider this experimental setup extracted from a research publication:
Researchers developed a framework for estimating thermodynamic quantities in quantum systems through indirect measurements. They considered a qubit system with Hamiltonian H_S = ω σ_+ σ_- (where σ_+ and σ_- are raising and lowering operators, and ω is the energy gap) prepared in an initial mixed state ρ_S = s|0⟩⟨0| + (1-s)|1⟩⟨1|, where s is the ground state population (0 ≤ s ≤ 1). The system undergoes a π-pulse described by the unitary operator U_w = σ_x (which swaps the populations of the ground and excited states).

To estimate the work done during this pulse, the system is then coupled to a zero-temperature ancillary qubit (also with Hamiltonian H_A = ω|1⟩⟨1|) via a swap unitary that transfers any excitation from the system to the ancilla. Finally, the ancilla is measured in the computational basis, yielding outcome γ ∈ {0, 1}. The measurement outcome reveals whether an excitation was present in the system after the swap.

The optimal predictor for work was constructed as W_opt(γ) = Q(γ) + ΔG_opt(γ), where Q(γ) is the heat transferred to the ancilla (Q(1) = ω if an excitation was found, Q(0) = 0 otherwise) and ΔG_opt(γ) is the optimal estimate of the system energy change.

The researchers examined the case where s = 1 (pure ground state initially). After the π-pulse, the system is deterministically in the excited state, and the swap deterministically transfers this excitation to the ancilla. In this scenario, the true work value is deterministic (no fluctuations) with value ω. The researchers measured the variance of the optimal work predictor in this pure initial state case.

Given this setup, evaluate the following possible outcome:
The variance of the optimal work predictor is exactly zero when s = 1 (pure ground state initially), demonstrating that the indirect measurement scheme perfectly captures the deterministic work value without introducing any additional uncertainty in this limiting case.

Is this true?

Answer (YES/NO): YES